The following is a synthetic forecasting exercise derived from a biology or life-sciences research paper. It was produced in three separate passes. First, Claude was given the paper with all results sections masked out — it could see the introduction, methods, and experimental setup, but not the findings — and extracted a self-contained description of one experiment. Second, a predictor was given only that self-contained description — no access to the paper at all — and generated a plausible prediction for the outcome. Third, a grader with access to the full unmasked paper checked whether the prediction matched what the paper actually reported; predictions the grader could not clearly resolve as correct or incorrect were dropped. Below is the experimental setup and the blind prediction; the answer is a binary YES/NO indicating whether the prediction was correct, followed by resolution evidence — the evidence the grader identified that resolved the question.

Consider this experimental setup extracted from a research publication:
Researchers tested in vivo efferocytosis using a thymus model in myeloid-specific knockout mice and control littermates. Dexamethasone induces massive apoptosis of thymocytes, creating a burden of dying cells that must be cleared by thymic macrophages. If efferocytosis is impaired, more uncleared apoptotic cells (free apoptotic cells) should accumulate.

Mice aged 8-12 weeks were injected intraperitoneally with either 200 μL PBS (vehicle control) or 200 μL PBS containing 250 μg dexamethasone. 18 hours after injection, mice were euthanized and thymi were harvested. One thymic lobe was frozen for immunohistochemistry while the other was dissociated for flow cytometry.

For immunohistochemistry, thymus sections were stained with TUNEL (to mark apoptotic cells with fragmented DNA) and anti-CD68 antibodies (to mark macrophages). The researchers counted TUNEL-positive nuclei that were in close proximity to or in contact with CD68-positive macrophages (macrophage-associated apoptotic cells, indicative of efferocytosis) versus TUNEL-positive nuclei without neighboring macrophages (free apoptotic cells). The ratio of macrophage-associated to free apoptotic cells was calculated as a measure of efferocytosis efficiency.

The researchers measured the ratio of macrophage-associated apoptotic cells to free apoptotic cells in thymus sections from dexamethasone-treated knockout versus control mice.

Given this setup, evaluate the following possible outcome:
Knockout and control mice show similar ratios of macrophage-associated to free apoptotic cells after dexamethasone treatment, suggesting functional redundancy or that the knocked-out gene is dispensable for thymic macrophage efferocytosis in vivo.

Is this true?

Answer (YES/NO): NO